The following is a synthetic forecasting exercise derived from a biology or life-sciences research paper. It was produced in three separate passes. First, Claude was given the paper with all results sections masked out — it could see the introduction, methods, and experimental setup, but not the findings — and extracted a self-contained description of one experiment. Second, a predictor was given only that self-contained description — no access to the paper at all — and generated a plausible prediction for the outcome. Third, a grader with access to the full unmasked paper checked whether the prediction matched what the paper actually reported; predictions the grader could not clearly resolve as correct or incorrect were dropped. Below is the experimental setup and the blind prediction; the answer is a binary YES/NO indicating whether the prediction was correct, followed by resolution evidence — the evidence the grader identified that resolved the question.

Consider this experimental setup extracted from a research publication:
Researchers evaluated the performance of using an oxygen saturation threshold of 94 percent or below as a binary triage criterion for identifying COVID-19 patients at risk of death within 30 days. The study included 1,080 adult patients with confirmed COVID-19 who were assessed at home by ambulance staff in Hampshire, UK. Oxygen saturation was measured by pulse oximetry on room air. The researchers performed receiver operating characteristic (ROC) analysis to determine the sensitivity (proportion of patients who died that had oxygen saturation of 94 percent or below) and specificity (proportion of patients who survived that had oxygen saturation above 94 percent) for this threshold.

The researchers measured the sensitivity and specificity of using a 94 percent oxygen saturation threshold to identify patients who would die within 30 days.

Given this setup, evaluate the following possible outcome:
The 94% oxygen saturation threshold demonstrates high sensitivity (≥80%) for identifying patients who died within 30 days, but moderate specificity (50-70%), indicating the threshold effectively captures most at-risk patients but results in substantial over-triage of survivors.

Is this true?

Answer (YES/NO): NO